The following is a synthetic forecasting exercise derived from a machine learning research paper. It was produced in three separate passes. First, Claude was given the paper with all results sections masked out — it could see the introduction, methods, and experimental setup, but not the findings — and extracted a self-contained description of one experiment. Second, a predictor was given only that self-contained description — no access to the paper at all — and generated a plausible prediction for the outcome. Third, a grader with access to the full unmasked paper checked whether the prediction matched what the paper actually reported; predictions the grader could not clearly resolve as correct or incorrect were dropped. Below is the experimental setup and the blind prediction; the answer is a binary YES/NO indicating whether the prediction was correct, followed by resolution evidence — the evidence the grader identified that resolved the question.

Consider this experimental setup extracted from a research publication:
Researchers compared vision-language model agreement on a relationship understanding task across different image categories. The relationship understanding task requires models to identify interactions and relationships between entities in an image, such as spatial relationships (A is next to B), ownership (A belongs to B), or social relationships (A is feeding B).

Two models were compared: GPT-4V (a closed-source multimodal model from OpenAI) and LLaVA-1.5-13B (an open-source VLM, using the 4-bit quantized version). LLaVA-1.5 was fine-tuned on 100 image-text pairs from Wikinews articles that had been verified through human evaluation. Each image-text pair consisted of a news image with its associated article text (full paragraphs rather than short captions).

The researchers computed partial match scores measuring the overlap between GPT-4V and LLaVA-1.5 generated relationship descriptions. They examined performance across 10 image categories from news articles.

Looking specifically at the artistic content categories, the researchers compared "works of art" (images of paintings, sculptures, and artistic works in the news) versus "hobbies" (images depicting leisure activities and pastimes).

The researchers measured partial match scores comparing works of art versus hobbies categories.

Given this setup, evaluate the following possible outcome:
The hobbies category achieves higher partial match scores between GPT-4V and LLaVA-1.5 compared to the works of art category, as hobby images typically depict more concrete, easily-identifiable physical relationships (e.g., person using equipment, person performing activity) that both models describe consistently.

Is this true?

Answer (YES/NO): NO